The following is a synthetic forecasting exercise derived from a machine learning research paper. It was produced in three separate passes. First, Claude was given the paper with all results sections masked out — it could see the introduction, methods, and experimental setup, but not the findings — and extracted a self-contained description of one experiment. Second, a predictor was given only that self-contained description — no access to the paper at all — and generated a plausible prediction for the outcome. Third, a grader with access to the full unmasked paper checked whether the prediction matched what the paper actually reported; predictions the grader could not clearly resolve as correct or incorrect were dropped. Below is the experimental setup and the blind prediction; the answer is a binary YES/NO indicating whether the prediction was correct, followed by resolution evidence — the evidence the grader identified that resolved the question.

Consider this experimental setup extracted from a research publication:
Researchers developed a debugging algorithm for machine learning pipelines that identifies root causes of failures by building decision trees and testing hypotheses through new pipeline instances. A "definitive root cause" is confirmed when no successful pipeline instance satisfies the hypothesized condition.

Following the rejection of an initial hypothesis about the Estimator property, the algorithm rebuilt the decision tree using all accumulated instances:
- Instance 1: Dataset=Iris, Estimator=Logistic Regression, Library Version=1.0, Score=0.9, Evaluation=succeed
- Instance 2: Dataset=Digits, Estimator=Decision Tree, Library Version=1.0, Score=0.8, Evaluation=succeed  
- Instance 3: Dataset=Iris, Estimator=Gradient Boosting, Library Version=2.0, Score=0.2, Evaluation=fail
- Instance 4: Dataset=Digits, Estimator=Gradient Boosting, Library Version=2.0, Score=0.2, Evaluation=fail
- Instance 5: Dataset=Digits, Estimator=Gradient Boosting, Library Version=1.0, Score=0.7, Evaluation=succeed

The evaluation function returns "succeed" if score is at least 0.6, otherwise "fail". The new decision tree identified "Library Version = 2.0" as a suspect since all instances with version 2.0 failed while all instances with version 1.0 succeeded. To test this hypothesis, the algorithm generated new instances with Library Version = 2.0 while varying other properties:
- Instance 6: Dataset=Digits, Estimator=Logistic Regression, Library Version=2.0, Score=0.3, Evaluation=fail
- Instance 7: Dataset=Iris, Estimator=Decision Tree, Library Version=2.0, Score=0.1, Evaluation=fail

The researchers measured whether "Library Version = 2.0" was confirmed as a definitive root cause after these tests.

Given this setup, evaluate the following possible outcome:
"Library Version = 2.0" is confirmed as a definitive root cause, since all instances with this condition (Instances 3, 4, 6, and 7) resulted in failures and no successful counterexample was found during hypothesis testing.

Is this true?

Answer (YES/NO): YES